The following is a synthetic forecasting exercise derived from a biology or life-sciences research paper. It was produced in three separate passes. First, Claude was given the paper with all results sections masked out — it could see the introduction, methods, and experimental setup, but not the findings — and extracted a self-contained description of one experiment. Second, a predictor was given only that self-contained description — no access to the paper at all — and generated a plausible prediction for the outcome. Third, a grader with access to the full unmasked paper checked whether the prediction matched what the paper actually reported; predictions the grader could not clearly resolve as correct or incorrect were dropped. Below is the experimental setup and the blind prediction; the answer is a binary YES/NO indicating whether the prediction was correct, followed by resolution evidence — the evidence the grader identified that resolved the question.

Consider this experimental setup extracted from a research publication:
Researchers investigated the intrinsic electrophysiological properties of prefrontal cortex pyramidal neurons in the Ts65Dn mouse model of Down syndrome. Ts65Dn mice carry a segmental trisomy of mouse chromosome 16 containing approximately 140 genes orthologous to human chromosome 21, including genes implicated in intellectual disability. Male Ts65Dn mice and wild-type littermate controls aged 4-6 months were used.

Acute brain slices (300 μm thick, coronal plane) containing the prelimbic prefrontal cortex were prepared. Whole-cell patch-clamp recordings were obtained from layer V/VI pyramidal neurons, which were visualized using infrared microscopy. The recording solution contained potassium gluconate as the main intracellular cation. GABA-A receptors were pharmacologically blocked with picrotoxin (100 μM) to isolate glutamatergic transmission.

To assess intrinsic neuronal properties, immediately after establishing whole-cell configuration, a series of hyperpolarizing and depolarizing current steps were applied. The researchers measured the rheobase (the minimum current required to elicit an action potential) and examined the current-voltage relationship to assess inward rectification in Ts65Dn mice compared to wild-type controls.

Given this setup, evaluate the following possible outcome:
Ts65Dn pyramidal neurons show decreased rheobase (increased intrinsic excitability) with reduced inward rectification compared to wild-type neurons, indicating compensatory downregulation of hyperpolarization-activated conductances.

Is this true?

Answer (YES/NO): NO